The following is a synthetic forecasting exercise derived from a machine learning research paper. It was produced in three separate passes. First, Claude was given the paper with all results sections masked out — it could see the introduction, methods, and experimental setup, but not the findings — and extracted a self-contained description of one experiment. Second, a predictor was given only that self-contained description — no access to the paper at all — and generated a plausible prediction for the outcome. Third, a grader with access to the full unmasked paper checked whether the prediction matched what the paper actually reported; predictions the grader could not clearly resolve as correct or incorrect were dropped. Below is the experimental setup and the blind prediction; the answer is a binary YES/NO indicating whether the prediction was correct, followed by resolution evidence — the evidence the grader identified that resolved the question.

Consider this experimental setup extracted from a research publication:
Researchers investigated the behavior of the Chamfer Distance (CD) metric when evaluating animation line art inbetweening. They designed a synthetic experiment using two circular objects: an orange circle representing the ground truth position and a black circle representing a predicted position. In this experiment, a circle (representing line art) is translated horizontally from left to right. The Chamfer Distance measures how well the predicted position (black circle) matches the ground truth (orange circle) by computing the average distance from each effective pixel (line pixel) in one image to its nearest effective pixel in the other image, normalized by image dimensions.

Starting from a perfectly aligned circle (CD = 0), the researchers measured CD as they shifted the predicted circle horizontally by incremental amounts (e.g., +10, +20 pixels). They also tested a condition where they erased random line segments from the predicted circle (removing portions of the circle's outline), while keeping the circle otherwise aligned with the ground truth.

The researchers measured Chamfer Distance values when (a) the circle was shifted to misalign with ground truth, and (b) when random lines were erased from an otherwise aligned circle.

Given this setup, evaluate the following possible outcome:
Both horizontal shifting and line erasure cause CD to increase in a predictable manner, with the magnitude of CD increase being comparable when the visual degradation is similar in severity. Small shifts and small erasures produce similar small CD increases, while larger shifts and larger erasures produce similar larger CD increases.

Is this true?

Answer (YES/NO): NO